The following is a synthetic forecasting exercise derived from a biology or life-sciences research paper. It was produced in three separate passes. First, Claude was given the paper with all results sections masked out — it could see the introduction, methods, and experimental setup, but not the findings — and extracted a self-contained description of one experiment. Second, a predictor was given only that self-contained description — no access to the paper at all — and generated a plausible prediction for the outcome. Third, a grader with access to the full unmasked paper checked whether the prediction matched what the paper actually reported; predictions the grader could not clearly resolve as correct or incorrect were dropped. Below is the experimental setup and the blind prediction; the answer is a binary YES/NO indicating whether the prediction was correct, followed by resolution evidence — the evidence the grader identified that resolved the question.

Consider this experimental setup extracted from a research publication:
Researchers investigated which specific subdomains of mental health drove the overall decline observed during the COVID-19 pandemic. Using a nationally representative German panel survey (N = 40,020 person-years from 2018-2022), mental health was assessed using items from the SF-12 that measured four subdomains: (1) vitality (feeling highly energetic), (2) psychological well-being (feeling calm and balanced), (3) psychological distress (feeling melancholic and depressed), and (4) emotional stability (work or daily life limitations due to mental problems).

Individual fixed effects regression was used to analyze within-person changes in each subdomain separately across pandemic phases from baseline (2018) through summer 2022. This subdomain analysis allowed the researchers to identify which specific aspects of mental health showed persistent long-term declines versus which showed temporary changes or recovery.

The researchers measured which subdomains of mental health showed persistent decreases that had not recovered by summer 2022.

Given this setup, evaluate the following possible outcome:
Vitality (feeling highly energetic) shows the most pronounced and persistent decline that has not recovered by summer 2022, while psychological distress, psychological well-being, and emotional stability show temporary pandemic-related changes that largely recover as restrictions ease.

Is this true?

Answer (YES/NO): NO